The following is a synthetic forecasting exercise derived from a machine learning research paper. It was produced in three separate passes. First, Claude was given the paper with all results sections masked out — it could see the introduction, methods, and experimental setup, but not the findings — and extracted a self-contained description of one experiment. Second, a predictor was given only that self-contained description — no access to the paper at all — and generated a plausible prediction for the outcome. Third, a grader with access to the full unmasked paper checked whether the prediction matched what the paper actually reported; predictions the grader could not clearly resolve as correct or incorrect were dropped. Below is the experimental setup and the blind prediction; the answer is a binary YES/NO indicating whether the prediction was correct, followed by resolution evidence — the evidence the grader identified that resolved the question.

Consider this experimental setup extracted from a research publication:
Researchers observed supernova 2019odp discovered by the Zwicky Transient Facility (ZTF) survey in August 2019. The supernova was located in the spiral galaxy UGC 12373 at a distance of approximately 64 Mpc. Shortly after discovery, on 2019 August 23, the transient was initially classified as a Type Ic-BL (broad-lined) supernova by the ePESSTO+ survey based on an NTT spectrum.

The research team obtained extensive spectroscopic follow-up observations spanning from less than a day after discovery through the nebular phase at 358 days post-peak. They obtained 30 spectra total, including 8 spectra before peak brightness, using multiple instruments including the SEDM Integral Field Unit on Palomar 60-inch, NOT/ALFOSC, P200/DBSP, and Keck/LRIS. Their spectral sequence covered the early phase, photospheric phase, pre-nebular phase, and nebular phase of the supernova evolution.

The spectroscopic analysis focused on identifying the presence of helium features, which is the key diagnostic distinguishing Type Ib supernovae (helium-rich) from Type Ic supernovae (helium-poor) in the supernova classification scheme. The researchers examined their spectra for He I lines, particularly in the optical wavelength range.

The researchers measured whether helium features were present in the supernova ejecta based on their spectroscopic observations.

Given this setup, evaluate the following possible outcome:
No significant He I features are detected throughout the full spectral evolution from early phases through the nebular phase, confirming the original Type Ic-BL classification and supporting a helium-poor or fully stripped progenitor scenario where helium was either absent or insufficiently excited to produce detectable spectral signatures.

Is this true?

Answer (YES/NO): NO